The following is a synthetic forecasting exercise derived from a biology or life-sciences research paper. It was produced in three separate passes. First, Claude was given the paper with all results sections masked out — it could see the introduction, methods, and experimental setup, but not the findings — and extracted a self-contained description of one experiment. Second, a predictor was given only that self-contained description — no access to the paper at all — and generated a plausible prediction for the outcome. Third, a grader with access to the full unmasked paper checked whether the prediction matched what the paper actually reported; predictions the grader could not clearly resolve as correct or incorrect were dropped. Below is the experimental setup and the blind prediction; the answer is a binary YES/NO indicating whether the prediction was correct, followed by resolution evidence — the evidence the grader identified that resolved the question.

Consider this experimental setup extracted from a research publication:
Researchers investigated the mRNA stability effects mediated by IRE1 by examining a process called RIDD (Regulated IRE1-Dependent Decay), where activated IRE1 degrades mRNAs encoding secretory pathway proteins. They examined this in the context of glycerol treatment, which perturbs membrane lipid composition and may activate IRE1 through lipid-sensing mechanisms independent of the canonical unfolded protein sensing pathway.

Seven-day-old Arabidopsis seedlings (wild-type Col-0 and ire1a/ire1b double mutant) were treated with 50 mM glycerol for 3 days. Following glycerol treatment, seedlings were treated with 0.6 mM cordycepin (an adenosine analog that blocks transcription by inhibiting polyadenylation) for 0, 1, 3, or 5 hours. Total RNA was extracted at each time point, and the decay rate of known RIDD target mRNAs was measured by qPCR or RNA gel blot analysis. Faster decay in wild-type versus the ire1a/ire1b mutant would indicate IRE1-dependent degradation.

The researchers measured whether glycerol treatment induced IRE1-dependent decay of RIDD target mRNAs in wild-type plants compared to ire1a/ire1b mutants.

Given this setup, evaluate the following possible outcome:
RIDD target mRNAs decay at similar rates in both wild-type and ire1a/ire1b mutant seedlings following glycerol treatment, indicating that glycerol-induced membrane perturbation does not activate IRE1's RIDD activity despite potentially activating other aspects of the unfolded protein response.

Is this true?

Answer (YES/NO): NO